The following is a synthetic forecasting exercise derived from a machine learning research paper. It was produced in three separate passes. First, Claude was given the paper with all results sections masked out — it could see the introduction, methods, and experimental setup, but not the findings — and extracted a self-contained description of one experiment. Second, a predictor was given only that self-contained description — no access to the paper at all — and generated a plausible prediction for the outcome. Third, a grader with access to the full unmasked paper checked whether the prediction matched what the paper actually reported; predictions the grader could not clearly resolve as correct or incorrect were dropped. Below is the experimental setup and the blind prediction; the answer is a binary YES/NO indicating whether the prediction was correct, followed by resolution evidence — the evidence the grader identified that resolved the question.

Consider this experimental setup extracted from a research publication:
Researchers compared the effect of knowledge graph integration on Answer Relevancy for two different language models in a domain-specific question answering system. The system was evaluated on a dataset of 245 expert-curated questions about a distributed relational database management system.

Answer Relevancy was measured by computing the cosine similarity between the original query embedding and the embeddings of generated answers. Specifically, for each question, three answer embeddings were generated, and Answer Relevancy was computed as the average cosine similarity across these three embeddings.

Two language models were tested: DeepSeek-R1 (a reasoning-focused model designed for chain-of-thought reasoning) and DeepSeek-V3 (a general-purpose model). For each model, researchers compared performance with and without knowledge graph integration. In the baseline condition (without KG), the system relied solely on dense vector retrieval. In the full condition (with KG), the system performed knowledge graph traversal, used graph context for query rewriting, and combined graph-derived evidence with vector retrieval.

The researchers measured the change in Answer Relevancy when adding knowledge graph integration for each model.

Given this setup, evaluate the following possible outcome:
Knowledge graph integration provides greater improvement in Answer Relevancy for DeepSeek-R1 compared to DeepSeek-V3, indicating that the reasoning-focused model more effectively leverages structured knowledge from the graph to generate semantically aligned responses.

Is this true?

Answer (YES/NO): NO